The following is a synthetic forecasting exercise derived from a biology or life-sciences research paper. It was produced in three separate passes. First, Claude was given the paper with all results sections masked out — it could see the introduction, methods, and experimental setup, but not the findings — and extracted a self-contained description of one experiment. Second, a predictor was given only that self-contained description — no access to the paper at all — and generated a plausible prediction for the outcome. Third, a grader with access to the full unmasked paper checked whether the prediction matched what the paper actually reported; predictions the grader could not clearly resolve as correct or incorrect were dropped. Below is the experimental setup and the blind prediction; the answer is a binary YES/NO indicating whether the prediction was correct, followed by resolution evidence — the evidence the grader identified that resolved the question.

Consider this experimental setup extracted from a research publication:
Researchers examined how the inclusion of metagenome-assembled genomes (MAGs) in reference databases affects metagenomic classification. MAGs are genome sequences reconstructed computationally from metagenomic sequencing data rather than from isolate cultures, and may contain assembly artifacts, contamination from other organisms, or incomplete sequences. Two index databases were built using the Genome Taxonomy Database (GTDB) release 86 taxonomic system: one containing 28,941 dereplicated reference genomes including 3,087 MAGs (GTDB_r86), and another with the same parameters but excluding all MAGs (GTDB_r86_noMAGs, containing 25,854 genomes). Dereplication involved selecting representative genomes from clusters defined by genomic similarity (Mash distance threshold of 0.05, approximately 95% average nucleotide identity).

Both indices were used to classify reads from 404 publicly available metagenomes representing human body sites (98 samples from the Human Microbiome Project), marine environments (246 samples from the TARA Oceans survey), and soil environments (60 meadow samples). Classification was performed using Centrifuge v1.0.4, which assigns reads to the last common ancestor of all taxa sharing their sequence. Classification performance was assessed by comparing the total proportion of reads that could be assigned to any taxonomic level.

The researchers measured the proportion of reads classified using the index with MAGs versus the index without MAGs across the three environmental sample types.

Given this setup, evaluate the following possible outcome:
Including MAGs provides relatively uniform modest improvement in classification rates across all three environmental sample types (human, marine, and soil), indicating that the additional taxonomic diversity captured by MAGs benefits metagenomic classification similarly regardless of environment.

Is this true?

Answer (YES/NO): YES